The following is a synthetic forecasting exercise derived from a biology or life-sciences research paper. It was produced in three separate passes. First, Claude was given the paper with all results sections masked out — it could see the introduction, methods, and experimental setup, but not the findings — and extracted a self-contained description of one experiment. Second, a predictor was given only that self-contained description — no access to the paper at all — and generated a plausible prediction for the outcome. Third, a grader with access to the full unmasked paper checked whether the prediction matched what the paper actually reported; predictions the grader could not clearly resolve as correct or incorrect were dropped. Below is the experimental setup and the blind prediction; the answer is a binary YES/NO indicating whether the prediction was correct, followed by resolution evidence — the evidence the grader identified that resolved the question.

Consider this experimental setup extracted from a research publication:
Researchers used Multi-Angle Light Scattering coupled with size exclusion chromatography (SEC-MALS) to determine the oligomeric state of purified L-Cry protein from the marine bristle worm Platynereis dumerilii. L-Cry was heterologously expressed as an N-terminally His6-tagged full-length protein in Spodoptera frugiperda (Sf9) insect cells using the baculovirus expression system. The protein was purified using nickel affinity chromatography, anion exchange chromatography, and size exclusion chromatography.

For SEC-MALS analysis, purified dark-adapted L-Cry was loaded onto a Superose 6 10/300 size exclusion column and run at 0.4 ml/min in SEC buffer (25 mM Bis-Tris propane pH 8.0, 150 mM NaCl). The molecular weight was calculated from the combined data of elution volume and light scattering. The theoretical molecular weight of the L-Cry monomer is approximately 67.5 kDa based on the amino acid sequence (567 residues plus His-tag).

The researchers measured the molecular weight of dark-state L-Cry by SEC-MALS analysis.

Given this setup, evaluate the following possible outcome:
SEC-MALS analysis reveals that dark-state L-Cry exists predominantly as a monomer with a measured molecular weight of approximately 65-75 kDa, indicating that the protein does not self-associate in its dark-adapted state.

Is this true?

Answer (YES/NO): NO